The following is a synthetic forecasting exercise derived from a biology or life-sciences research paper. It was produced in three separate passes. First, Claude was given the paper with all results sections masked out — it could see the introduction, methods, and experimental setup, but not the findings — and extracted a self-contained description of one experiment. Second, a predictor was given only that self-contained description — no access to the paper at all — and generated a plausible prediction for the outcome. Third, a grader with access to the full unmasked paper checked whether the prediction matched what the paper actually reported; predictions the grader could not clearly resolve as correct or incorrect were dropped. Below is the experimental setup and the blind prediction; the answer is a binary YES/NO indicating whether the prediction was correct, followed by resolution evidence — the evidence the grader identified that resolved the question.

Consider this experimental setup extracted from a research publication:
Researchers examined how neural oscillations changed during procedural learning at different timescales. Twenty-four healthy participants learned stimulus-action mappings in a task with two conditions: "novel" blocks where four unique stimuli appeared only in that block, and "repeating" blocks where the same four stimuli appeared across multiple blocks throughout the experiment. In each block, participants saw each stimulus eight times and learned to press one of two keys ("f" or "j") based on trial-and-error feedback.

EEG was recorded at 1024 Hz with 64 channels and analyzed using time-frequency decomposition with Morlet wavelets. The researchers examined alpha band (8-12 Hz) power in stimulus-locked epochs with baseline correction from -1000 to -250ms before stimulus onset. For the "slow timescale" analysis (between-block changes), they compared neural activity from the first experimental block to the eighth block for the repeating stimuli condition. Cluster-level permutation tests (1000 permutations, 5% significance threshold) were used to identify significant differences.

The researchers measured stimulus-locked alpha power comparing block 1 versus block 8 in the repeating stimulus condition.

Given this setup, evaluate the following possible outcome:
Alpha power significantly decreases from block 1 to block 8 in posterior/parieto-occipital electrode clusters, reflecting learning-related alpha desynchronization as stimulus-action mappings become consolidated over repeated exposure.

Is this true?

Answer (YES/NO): NO